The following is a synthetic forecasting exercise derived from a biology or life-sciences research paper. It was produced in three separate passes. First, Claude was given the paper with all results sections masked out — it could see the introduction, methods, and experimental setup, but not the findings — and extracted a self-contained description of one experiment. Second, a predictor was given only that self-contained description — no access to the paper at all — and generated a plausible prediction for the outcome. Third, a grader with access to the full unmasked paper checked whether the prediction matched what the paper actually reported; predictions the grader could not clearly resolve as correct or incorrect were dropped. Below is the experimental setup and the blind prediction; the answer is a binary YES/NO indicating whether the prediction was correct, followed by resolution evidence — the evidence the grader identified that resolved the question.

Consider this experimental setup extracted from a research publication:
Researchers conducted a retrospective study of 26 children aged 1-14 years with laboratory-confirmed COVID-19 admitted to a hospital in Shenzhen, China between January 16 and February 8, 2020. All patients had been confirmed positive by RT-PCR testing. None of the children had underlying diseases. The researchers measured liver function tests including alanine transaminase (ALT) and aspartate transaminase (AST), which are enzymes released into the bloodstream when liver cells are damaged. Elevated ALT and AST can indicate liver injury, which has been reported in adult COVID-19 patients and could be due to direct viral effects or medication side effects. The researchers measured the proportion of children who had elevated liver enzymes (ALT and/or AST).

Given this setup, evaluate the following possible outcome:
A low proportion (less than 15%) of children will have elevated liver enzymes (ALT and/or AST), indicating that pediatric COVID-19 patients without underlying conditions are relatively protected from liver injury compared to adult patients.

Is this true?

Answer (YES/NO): YES